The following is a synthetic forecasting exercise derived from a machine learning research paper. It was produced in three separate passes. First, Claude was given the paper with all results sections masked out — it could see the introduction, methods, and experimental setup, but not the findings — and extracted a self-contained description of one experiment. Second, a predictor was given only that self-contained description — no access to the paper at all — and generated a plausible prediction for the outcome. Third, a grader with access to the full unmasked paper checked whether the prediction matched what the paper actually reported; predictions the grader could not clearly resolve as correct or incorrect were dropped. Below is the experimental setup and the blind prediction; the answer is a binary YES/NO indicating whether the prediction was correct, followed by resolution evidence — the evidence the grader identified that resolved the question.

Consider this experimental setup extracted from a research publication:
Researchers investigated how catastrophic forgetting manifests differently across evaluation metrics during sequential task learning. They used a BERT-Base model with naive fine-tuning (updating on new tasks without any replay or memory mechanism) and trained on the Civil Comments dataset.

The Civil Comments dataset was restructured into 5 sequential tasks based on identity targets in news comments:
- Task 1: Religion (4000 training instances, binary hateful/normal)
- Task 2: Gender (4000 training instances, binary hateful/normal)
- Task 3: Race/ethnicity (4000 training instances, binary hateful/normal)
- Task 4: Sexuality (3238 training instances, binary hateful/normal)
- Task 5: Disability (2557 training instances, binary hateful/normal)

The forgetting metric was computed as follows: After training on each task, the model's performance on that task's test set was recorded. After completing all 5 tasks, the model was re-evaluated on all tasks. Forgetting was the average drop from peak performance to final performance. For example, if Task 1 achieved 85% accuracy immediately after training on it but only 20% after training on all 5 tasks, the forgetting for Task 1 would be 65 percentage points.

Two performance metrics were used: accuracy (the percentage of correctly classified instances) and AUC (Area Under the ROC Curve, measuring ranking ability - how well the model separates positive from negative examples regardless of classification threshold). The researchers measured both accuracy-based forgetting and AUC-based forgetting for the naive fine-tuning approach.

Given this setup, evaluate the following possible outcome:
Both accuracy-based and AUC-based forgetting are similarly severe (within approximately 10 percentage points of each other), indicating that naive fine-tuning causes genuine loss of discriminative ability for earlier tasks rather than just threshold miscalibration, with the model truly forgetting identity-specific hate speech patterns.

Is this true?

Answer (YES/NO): NO